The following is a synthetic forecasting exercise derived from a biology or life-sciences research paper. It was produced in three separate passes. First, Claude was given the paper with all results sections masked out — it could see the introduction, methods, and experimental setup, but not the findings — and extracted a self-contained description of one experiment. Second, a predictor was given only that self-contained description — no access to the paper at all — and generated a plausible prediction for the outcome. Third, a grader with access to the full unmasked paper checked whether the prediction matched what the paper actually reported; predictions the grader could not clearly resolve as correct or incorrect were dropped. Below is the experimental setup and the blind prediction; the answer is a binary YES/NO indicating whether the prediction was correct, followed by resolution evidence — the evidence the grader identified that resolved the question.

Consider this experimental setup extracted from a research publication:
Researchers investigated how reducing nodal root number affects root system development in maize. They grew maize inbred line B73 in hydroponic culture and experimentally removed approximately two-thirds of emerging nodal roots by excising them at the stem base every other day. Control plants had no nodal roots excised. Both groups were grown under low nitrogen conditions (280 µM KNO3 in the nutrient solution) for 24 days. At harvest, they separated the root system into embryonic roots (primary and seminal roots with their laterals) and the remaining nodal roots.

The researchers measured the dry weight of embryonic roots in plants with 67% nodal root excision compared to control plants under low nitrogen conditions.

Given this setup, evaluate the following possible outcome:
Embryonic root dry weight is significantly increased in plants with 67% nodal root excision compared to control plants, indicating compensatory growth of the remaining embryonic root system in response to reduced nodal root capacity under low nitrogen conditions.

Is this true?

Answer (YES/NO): YES